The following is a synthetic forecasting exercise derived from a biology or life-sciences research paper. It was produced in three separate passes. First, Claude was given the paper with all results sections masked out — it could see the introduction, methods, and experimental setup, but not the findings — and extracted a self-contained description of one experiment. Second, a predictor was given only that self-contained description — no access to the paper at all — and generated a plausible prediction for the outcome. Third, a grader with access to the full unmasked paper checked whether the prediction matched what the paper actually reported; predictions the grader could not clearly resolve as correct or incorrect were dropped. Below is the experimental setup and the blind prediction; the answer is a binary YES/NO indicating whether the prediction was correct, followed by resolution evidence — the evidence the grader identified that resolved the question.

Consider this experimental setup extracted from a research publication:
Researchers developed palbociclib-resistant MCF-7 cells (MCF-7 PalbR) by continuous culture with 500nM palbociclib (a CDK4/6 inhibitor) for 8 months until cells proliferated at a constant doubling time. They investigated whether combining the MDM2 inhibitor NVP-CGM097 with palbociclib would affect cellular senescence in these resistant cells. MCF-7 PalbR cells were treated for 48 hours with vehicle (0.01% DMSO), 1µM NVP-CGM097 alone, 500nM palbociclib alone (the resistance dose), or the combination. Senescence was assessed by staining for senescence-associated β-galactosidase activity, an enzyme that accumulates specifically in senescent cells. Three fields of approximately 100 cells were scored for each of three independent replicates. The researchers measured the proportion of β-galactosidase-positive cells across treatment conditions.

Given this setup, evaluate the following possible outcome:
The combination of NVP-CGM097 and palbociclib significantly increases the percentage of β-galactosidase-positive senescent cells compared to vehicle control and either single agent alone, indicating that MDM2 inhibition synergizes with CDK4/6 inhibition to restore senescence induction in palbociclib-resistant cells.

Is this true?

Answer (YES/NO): YES